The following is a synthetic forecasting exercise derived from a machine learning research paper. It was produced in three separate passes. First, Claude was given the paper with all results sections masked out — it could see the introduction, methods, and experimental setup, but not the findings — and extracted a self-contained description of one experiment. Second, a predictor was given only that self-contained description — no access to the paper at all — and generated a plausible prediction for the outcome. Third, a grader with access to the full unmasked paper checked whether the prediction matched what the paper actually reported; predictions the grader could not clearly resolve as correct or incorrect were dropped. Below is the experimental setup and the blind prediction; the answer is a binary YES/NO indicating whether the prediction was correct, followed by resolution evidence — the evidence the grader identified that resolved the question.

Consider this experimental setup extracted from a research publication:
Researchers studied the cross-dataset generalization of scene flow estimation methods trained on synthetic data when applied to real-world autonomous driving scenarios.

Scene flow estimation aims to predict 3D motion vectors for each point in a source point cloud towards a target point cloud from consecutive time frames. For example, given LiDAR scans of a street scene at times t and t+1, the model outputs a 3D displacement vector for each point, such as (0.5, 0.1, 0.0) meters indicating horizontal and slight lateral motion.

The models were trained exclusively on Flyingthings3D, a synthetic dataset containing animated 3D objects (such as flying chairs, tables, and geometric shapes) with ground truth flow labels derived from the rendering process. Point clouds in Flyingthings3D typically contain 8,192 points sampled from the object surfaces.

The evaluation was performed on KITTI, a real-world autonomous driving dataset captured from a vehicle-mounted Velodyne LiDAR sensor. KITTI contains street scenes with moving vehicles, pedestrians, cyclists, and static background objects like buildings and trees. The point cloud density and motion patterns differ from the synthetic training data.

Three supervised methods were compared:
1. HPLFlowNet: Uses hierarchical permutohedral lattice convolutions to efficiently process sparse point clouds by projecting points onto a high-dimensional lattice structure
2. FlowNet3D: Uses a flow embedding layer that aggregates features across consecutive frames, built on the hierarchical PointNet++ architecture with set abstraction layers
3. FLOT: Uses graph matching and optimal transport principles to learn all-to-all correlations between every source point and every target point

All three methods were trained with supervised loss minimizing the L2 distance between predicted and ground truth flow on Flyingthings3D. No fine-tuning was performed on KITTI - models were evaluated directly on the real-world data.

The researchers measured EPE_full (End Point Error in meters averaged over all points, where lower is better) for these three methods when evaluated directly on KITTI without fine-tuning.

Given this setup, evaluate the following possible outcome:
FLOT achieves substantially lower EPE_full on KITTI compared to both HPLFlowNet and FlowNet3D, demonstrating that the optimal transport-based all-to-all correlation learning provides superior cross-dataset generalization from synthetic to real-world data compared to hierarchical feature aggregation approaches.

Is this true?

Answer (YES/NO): YES